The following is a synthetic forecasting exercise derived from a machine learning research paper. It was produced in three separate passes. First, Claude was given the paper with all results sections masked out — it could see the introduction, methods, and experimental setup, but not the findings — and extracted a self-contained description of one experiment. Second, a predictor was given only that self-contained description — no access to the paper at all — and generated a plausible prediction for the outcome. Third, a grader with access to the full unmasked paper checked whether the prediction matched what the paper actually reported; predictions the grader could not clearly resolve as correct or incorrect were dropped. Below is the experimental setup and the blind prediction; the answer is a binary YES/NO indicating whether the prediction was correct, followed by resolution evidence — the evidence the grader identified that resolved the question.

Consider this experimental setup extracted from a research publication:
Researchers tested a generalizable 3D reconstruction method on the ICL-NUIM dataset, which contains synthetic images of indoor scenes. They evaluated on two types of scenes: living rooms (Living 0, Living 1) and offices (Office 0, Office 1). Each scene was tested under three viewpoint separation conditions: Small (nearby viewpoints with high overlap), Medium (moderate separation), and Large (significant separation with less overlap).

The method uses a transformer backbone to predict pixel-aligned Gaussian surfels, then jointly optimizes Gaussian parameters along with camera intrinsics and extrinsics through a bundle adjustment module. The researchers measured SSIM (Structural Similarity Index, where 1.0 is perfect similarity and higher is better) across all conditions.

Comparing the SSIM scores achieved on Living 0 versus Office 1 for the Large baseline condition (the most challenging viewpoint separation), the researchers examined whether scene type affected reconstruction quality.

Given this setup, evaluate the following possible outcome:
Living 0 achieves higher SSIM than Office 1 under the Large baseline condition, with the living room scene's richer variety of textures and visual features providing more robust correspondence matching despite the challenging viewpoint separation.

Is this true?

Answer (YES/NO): NO